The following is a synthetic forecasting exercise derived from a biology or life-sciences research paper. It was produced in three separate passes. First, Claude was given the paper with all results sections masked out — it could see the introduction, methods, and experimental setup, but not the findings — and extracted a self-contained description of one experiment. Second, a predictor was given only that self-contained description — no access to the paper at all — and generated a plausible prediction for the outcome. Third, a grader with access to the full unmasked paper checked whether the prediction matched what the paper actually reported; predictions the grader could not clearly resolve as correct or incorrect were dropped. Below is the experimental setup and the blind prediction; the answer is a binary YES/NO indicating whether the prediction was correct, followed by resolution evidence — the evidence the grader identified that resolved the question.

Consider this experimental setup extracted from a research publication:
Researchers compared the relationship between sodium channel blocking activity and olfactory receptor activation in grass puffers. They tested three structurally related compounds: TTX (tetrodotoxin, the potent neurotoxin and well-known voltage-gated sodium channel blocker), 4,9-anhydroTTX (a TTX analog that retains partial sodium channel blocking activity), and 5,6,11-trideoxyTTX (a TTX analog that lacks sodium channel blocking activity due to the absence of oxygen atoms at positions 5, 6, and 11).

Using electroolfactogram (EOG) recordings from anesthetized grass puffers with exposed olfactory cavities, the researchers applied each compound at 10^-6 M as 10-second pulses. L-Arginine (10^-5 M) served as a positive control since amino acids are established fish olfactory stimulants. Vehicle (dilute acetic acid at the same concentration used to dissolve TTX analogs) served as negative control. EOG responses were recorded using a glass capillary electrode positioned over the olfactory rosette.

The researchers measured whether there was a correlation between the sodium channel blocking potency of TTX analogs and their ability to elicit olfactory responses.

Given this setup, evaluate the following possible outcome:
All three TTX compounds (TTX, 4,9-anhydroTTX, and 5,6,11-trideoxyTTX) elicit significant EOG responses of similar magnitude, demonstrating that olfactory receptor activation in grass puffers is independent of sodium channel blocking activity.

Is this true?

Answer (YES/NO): NO